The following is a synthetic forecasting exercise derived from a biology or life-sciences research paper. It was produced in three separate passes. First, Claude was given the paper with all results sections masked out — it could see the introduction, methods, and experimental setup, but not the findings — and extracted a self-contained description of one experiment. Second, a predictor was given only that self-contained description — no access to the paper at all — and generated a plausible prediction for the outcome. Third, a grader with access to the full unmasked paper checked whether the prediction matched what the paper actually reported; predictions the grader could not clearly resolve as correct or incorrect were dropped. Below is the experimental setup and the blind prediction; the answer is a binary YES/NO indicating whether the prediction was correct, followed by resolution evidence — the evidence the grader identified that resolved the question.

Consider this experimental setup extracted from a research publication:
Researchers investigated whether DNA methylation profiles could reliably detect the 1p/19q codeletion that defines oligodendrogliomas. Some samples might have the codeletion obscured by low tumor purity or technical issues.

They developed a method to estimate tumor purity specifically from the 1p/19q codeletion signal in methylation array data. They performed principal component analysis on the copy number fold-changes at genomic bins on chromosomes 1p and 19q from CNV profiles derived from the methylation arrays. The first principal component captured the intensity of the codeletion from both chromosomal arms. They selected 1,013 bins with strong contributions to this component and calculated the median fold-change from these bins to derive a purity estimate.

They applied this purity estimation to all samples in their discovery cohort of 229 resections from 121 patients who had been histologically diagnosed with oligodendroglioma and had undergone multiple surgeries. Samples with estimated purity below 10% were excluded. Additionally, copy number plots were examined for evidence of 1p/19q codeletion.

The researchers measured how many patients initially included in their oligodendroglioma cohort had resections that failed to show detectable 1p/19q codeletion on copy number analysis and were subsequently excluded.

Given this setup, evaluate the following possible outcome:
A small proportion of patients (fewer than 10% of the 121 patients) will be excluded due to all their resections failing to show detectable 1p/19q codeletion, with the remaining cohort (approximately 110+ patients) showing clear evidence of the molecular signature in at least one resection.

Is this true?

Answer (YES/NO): YES